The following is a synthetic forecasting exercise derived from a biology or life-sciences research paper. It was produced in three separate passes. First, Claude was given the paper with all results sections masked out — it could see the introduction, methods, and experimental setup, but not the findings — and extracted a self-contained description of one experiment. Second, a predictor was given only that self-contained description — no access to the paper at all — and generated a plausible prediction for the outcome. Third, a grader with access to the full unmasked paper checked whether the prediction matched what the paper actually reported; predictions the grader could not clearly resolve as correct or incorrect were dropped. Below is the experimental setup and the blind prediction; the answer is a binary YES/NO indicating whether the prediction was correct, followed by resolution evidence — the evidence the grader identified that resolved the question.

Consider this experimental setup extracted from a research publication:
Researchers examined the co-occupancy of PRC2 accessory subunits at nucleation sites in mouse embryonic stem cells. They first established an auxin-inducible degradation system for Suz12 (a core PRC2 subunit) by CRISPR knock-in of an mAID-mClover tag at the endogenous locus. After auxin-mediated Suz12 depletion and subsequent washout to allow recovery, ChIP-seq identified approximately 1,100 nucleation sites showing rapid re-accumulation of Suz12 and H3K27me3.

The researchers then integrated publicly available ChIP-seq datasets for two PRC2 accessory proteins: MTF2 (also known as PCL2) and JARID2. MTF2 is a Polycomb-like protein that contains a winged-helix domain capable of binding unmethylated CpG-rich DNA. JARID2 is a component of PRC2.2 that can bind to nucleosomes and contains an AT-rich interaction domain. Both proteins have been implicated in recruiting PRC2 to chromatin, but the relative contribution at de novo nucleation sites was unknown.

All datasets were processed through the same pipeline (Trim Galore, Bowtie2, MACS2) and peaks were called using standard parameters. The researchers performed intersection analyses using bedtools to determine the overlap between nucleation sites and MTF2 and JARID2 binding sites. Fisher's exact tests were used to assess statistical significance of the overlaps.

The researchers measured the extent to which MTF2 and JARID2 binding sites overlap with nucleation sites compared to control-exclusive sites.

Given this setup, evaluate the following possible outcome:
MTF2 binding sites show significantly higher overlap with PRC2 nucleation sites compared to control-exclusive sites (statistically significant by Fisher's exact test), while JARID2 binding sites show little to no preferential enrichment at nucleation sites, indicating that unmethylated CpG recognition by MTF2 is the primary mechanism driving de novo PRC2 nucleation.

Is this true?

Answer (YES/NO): NO